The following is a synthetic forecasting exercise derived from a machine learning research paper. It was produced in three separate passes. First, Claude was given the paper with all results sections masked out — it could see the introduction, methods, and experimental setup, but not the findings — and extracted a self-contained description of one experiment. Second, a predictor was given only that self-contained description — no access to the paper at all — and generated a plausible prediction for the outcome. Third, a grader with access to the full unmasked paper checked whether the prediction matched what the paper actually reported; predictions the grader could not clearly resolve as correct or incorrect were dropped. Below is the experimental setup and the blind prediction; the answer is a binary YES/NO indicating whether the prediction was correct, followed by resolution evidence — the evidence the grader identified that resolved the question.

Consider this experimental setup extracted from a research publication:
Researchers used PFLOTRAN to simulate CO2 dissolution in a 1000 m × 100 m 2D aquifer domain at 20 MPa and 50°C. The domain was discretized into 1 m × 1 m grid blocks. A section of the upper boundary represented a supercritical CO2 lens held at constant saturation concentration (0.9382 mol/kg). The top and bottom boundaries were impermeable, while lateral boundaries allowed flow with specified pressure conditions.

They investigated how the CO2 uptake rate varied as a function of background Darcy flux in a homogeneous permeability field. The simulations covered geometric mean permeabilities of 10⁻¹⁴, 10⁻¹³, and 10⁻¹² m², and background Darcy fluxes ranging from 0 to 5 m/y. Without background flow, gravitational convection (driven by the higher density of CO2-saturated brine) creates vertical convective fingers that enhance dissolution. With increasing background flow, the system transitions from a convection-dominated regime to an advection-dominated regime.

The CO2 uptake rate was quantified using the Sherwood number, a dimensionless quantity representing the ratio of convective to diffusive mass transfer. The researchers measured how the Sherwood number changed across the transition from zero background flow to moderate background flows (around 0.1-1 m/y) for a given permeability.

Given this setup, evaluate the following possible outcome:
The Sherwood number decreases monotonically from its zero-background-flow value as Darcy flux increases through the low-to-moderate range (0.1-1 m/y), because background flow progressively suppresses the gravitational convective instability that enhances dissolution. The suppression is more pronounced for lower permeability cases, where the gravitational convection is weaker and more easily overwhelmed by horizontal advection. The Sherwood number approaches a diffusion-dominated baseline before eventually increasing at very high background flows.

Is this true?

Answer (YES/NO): NO